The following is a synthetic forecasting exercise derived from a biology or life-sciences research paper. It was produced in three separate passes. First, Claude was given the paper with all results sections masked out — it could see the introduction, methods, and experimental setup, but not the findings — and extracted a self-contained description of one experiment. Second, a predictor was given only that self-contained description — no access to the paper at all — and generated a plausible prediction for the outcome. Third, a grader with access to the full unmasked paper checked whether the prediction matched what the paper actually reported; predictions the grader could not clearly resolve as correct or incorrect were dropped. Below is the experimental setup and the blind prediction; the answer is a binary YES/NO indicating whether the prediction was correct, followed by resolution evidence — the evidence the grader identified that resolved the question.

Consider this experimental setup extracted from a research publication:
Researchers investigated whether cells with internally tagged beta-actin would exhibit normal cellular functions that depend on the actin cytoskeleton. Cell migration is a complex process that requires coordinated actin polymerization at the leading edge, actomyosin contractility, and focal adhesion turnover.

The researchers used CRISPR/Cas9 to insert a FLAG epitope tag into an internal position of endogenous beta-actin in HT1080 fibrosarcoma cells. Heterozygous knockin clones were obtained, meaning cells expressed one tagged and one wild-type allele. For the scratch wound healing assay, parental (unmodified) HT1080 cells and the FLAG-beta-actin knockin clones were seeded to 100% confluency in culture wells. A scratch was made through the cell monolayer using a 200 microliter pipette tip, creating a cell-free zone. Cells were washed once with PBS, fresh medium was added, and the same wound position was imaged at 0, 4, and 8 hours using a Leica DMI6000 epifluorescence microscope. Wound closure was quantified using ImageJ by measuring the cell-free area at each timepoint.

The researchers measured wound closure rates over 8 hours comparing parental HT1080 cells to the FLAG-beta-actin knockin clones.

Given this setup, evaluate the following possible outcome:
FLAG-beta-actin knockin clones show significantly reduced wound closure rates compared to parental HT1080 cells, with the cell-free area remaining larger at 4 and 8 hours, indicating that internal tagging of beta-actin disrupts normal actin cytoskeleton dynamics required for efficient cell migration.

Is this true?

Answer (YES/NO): NO